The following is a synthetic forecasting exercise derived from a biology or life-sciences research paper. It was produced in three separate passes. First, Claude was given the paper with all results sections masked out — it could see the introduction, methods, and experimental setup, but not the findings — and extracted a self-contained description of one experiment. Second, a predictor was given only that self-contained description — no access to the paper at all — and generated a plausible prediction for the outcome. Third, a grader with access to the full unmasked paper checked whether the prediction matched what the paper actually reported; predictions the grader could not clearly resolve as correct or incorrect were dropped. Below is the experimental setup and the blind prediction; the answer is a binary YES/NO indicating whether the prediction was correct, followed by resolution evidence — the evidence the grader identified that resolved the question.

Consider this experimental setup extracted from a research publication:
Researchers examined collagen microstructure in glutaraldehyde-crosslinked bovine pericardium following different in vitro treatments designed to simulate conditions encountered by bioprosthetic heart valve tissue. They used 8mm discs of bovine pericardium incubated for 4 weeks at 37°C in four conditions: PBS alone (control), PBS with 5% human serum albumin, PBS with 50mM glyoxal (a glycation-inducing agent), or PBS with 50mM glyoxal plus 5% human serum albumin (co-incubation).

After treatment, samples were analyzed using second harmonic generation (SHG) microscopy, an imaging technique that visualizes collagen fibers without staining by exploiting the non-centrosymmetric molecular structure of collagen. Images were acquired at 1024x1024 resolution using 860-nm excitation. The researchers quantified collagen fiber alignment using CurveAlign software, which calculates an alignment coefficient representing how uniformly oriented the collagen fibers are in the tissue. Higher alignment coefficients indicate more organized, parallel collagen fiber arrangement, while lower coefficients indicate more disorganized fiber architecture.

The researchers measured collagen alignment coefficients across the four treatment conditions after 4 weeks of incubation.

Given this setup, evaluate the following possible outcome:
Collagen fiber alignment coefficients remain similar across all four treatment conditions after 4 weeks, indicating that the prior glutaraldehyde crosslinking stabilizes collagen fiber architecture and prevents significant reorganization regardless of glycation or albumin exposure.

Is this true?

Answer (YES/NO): NO